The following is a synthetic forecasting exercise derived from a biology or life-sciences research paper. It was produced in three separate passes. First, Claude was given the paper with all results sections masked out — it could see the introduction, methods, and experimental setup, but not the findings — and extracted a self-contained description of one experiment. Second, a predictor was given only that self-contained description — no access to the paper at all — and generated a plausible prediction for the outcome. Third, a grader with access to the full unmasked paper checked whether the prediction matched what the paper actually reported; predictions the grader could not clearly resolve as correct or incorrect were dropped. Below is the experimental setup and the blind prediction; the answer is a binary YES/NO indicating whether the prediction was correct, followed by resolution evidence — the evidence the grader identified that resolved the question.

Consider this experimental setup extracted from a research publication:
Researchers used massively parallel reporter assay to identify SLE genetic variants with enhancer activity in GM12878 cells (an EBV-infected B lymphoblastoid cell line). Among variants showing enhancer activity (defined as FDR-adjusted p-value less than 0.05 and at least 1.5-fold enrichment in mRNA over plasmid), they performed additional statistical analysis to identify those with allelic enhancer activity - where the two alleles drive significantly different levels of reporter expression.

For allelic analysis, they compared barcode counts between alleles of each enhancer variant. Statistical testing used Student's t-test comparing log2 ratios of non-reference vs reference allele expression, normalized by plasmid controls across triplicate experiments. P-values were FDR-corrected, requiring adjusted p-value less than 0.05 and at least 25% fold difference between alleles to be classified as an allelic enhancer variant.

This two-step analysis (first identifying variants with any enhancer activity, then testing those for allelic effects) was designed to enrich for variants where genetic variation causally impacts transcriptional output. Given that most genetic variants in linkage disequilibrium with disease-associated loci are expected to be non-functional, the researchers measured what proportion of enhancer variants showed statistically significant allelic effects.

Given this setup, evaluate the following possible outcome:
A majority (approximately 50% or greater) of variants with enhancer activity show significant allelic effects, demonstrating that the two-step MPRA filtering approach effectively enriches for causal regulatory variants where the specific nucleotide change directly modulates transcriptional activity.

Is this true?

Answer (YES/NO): NO